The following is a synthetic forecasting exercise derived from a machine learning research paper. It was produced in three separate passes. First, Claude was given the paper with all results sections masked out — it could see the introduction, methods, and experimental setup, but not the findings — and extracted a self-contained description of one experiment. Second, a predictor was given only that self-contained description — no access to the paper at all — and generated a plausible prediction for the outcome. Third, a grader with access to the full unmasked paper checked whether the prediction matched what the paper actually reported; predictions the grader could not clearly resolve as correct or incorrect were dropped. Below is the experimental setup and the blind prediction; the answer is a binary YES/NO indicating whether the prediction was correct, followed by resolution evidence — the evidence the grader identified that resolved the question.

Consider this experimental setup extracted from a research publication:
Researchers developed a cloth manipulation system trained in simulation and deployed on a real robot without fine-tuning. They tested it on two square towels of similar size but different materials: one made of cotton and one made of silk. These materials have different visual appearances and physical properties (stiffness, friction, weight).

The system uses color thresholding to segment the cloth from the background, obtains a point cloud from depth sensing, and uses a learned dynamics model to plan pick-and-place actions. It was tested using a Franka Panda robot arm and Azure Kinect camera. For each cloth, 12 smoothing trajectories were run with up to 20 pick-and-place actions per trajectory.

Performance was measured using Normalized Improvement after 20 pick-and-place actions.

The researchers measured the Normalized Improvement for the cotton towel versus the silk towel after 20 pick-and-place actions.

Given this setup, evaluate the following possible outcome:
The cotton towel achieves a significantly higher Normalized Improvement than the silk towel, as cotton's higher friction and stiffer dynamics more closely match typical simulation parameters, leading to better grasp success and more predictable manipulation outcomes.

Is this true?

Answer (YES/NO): NO